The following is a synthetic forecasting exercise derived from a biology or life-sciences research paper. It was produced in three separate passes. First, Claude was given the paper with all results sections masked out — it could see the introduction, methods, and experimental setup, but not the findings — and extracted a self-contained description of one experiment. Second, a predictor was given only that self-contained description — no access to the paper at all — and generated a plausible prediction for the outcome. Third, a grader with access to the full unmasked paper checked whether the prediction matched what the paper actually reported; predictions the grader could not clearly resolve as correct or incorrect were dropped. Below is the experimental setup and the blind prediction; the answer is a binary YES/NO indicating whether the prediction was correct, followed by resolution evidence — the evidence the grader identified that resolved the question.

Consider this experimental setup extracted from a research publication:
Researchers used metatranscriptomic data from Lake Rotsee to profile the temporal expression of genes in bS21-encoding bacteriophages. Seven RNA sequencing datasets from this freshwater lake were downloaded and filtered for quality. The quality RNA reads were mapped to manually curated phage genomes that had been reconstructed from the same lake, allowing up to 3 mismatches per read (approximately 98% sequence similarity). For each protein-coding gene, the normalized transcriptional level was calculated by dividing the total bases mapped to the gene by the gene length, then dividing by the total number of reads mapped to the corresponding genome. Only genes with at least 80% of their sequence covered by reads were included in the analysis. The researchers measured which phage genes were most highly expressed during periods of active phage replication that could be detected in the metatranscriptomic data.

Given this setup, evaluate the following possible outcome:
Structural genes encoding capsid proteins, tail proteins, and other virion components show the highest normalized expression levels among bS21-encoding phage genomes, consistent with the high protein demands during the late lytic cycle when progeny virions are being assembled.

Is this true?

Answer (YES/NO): YES